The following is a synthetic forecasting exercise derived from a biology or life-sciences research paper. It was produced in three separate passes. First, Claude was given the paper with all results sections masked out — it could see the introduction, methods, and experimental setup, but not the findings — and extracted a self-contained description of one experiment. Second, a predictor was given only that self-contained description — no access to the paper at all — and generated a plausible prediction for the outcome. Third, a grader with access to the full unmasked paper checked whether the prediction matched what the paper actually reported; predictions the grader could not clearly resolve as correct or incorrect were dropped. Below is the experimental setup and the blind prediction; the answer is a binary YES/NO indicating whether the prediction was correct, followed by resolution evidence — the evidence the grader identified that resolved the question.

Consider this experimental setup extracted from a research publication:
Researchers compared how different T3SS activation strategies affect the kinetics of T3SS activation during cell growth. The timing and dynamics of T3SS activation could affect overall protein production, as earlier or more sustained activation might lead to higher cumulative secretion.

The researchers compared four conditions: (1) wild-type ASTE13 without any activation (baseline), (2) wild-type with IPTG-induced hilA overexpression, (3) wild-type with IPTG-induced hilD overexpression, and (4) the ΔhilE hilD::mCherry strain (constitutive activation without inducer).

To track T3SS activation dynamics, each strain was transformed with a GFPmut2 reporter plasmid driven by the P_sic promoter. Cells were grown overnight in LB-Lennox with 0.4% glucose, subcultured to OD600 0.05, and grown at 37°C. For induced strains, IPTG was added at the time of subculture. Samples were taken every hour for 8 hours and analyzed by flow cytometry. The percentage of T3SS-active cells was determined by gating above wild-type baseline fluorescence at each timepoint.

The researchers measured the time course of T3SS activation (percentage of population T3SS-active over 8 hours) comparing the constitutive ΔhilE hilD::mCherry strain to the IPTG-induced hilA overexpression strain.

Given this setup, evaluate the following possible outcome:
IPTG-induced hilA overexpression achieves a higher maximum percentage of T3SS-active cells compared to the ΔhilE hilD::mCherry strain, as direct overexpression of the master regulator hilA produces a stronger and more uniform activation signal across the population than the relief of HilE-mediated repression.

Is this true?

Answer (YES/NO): NO